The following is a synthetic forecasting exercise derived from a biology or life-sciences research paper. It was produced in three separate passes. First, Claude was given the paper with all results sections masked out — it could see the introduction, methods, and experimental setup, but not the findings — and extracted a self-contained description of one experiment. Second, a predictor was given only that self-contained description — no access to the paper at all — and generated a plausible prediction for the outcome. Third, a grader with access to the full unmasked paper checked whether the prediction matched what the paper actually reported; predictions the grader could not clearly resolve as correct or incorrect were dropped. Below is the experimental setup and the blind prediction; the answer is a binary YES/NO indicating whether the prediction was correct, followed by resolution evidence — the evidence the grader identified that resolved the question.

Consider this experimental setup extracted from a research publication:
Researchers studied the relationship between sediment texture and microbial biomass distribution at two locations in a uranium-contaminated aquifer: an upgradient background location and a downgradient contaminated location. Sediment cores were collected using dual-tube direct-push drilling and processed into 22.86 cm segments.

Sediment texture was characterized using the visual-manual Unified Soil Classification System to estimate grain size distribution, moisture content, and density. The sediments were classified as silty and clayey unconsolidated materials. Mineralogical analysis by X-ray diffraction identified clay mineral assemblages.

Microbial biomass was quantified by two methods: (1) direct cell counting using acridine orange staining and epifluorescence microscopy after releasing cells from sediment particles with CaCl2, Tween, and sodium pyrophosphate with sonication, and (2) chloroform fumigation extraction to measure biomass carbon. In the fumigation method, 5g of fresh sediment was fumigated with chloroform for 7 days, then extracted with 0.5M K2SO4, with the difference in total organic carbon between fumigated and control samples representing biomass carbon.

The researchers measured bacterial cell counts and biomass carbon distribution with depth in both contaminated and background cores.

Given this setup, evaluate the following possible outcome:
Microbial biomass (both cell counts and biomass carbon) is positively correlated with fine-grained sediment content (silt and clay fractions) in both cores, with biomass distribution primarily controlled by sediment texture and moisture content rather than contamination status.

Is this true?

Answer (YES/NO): NO